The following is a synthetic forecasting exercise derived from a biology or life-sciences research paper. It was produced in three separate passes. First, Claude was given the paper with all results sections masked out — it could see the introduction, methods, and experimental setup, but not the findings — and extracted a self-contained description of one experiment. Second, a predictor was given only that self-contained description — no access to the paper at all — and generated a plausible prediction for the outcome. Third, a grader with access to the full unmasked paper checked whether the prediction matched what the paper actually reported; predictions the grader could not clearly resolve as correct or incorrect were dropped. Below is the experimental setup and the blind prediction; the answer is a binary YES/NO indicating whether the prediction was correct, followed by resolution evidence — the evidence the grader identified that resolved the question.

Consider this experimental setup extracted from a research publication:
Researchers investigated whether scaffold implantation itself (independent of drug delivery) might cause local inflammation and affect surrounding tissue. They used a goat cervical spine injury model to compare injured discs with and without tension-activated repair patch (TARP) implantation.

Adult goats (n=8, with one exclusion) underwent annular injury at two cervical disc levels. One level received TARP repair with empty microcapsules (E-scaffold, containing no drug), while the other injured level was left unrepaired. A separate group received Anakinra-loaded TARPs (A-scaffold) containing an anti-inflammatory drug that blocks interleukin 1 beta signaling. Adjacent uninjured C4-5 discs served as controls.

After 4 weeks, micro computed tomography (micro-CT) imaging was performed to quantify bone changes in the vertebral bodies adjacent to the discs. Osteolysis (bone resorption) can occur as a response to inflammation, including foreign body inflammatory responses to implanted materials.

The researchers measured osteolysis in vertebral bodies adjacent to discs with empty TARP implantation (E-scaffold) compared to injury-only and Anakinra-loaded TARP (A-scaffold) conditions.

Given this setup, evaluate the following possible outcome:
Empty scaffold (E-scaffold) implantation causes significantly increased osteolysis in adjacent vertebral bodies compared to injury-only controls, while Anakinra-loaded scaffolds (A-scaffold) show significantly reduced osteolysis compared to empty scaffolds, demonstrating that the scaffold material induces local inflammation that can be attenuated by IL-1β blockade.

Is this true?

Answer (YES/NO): YES